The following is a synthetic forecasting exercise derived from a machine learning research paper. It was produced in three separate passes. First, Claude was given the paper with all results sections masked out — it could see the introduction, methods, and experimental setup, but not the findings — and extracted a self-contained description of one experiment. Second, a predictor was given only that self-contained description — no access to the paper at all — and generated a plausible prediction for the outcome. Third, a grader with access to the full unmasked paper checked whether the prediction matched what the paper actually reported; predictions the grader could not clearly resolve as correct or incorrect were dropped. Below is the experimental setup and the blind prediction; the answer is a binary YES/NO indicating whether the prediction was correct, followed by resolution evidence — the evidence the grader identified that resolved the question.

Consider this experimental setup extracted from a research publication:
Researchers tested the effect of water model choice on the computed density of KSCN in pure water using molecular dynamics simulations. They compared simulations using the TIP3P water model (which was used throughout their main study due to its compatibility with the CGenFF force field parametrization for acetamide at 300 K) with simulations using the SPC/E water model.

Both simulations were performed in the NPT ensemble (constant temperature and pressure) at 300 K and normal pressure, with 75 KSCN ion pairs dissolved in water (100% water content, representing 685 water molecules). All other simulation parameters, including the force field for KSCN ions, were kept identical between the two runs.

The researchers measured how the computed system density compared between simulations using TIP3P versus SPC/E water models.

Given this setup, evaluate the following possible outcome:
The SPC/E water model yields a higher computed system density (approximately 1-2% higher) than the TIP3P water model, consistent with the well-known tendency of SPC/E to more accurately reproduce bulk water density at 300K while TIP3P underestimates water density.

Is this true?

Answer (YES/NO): NO